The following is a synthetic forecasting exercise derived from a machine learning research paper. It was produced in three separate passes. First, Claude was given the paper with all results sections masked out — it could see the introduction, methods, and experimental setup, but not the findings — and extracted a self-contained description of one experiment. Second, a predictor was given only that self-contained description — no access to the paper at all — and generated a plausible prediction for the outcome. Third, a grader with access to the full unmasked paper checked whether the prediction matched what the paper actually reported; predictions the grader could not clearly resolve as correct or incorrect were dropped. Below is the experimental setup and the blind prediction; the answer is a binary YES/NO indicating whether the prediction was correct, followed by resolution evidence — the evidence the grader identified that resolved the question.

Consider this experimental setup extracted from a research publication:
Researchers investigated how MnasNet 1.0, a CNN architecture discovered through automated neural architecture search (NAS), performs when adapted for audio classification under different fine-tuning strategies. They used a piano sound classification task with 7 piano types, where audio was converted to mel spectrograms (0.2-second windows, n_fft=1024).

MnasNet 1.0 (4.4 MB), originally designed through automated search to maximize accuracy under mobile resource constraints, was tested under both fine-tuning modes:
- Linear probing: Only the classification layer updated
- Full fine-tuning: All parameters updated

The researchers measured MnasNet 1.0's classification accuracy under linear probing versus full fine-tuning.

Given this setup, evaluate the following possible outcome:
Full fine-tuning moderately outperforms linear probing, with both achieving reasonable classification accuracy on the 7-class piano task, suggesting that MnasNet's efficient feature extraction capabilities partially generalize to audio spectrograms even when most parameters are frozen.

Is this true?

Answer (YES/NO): NO